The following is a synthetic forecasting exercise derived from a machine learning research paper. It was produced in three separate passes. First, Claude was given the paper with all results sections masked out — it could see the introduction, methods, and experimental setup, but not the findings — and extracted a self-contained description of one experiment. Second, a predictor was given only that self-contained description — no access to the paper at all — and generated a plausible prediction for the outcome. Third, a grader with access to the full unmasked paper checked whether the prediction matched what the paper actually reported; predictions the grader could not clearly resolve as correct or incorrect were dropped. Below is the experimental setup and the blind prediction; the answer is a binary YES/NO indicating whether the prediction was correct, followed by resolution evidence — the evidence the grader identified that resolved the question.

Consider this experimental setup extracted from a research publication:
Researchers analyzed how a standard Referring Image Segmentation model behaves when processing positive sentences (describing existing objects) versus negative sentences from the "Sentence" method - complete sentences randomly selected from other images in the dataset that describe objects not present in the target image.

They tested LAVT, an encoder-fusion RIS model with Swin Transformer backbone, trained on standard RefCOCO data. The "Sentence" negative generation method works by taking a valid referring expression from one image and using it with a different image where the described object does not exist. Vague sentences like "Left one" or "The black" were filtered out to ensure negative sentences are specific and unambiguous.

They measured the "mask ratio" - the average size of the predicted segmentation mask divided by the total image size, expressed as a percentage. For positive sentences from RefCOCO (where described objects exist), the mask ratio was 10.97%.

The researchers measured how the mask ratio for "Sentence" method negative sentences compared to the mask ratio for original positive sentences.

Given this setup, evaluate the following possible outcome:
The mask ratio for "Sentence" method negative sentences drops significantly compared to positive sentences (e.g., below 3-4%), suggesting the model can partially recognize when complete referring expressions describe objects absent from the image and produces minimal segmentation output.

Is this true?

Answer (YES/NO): NO